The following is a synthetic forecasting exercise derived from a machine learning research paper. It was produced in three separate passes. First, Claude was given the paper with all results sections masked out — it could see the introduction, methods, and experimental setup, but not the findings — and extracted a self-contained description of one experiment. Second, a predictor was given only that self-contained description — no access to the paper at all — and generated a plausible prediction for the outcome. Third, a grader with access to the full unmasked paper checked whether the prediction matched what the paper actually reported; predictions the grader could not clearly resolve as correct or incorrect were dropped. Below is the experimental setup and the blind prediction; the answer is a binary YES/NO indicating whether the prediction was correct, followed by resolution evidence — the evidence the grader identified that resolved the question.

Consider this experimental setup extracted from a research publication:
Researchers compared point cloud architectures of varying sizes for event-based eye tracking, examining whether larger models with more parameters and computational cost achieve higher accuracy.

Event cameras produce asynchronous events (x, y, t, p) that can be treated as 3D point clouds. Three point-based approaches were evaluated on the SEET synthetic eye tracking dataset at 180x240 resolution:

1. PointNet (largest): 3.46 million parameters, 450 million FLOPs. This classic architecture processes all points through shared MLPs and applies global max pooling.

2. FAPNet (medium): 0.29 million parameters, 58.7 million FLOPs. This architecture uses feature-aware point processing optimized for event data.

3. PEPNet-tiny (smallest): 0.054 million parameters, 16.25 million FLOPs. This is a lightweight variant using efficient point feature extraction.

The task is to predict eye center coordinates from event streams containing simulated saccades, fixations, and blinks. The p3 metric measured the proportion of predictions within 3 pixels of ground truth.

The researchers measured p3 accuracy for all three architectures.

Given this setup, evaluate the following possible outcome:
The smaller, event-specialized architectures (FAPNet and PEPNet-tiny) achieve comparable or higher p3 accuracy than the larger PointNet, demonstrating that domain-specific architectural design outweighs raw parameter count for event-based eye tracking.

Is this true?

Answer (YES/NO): YES